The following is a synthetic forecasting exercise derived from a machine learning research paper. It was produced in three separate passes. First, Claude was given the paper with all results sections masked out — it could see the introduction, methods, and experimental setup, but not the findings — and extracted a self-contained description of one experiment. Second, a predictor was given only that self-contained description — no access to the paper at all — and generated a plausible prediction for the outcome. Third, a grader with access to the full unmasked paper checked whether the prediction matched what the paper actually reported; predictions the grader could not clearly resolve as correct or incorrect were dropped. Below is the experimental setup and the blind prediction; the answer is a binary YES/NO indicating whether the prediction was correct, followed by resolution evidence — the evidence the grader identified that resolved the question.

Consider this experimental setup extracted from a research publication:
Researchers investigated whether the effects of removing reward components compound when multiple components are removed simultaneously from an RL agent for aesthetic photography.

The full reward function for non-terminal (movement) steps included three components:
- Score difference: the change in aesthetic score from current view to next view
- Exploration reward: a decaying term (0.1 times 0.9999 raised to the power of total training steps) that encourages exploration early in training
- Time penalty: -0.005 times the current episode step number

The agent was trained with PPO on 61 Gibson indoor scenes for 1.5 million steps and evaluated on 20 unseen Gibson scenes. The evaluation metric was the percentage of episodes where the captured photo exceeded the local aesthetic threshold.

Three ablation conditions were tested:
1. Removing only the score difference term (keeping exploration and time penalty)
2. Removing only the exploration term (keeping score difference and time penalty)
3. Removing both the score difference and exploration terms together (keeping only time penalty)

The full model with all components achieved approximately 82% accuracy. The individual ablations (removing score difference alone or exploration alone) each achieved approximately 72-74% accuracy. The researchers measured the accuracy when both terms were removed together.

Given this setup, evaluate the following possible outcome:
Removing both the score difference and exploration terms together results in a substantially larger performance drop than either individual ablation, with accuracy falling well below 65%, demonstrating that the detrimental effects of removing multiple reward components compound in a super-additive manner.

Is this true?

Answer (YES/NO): NO